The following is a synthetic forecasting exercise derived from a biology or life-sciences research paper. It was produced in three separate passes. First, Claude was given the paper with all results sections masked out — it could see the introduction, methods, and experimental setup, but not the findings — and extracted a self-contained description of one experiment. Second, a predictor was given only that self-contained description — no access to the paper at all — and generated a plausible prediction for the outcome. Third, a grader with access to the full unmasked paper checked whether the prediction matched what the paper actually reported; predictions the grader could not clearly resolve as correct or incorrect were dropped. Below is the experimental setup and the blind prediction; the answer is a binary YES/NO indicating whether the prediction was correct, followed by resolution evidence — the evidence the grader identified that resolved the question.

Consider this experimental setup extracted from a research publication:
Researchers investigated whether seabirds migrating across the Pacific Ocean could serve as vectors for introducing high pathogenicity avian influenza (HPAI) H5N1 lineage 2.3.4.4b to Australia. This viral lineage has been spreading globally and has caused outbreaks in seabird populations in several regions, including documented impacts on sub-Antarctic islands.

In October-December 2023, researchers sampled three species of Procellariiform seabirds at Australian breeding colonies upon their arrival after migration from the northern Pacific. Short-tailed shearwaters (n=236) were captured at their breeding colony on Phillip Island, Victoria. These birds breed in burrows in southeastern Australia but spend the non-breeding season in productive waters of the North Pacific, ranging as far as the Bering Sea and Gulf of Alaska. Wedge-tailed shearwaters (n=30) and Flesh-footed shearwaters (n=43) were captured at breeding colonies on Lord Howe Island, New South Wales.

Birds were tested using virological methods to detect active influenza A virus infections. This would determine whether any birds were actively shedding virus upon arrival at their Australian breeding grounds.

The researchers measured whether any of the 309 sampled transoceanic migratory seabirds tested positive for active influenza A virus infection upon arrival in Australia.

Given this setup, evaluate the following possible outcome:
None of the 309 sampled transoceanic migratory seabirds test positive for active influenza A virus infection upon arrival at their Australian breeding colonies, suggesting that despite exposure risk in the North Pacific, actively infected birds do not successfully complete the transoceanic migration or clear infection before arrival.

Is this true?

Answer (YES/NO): YES